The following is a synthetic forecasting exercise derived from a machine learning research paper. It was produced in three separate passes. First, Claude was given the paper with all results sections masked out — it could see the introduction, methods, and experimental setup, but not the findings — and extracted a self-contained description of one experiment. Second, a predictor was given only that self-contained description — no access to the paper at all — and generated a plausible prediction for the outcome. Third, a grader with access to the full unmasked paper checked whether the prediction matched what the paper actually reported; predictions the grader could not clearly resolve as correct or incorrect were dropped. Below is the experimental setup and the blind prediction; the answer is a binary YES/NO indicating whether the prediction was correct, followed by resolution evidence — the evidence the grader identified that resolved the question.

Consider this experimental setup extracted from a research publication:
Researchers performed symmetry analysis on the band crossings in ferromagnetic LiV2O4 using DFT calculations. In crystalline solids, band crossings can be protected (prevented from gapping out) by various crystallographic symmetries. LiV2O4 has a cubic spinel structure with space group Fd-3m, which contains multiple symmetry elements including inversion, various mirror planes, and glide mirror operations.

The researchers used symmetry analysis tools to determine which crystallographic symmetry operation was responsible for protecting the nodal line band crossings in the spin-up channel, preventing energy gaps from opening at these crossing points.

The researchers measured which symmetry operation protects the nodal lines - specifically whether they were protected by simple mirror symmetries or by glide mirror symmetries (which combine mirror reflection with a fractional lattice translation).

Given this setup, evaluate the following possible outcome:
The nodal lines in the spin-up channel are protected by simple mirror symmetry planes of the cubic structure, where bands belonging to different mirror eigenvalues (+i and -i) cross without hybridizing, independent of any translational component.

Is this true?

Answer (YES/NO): NO